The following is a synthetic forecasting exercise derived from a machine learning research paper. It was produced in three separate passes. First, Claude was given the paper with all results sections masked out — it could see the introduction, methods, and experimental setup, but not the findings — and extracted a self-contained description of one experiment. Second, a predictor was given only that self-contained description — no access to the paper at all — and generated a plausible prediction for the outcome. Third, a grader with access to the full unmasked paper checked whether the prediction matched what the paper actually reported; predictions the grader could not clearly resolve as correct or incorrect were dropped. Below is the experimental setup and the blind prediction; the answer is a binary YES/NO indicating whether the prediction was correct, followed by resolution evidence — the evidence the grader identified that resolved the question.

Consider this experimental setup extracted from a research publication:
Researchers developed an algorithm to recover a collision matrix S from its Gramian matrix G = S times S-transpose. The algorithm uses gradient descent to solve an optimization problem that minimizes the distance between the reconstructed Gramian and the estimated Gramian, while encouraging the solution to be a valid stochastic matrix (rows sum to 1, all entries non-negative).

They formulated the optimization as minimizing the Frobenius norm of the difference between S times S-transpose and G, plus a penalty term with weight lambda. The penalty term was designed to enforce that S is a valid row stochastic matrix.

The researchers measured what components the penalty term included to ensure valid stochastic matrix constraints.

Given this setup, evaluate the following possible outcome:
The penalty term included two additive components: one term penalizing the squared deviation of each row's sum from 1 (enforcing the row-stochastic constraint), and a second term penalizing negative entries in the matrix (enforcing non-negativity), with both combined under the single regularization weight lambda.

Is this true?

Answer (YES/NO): NO